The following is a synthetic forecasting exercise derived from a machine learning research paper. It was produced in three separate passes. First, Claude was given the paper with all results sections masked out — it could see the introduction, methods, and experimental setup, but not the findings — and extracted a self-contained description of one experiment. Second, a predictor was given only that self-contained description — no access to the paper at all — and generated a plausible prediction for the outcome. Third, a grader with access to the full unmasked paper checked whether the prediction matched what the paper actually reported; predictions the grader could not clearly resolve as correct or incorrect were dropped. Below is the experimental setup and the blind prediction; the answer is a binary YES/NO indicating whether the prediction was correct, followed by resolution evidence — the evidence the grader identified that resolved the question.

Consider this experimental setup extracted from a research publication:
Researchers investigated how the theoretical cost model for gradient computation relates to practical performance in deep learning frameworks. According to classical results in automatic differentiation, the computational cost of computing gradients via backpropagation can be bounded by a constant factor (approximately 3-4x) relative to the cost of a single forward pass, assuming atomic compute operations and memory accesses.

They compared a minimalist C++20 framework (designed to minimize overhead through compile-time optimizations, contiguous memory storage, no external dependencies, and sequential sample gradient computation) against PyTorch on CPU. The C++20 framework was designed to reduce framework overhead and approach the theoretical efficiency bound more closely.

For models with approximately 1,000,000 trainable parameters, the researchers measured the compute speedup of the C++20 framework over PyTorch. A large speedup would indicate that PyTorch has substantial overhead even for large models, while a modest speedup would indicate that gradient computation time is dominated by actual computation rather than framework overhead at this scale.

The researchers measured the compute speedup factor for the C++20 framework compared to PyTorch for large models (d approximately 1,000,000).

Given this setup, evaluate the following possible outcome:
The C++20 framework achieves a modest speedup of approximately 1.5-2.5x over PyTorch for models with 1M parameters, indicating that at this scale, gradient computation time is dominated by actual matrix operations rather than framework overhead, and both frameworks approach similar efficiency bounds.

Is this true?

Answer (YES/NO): NO